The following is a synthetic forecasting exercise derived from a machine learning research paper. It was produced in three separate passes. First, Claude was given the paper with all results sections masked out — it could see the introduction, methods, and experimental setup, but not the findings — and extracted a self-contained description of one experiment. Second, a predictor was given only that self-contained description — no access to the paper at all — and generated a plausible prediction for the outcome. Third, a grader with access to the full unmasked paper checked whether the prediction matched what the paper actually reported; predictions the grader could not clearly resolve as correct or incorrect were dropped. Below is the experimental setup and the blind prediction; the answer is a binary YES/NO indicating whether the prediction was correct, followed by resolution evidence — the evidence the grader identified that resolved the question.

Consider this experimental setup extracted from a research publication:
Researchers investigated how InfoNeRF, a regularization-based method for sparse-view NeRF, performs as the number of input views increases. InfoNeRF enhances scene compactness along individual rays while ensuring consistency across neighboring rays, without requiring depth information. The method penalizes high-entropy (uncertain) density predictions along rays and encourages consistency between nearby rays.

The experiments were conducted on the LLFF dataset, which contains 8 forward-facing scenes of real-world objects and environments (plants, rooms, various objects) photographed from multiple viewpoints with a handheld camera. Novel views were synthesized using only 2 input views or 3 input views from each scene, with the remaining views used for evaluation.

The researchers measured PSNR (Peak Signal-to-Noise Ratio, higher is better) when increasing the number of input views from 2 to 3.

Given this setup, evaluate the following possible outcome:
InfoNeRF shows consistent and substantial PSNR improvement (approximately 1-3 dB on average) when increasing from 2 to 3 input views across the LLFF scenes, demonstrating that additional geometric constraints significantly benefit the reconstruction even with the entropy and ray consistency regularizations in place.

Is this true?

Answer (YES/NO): NO